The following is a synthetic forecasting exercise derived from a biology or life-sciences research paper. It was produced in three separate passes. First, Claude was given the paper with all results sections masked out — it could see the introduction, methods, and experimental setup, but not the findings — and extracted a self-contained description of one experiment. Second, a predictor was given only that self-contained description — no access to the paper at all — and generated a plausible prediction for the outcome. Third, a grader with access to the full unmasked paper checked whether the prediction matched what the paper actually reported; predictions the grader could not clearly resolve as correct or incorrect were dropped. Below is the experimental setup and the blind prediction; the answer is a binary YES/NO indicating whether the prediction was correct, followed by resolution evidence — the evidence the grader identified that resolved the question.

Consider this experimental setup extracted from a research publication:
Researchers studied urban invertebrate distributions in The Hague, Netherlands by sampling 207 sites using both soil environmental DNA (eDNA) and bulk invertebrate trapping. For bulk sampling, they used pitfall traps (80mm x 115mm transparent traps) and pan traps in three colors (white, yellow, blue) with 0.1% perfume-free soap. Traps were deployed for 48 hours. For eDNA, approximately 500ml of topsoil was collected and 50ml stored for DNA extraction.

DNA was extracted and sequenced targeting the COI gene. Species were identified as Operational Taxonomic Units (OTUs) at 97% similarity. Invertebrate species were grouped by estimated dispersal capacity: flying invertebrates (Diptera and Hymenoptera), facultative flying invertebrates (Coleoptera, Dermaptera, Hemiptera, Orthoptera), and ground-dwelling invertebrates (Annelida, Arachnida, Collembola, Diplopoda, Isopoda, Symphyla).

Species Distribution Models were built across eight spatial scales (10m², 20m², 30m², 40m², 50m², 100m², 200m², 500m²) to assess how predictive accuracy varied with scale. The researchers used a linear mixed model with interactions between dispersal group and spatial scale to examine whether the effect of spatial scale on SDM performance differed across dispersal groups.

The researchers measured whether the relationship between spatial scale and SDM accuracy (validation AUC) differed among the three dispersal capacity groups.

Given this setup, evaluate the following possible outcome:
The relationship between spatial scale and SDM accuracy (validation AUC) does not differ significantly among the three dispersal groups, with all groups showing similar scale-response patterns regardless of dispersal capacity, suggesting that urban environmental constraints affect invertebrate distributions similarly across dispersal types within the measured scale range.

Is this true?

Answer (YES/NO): YES